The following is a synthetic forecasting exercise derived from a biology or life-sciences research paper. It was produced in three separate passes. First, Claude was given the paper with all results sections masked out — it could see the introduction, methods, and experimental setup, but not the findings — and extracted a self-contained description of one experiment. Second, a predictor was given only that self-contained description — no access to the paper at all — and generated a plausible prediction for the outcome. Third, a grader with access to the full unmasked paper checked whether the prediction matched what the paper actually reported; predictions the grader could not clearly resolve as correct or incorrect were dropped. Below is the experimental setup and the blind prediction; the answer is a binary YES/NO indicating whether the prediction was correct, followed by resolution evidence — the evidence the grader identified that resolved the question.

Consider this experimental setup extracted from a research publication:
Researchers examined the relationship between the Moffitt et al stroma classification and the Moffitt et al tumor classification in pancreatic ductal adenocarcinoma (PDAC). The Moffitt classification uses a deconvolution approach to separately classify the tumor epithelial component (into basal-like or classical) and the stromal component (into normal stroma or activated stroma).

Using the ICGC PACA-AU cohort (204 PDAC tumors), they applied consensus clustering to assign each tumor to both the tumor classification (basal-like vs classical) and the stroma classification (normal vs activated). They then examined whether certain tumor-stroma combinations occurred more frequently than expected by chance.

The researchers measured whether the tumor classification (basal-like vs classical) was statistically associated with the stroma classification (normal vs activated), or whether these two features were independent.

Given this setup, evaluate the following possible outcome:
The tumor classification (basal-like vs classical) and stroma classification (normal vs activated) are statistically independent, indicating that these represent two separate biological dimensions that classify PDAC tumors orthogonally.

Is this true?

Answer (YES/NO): NO